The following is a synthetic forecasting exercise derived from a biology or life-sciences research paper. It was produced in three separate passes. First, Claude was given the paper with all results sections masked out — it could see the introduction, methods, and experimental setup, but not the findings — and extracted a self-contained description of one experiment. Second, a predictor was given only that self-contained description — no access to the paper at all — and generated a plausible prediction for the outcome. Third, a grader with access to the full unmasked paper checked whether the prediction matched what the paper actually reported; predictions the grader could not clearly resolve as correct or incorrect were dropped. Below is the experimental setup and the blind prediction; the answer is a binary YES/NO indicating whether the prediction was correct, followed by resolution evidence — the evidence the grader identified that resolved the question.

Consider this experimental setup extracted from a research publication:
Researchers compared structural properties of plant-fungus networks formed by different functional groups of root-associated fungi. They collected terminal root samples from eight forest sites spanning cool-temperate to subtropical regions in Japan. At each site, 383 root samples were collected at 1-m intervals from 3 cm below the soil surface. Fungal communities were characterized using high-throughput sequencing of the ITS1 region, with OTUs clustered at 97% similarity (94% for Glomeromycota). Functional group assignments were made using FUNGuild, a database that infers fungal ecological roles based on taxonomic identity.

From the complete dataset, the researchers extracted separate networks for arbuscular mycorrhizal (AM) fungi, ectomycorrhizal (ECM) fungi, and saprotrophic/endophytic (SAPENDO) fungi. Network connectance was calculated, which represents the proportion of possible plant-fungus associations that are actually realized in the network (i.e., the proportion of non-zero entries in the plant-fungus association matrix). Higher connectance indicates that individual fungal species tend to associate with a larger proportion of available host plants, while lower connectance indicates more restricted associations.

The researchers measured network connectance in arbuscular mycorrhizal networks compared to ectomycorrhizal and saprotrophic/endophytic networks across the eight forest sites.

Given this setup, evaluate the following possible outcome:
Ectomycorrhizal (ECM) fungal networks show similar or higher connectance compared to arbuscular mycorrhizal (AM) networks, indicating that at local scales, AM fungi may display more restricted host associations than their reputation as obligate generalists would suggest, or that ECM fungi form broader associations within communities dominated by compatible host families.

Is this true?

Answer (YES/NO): NO